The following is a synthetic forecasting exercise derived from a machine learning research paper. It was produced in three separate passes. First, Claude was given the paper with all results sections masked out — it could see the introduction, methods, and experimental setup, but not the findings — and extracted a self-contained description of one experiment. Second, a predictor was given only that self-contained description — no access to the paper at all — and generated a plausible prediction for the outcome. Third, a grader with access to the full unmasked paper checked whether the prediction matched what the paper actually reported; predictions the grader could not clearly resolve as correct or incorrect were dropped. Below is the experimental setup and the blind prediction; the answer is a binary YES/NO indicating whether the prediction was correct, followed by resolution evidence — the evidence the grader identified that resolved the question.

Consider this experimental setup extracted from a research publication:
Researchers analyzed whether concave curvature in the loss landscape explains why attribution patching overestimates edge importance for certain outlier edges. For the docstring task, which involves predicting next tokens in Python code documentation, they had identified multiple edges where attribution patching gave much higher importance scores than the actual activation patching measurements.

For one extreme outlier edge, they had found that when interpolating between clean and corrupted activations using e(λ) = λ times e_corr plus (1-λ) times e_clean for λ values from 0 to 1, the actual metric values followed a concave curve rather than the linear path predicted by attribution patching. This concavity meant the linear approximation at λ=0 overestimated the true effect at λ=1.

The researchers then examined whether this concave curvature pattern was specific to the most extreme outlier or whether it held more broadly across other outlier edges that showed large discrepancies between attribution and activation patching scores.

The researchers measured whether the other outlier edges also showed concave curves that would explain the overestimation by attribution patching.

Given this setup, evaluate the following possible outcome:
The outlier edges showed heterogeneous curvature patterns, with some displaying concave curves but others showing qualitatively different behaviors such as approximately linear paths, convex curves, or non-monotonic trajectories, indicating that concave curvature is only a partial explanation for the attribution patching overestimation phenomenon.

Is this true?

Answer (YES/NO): NO